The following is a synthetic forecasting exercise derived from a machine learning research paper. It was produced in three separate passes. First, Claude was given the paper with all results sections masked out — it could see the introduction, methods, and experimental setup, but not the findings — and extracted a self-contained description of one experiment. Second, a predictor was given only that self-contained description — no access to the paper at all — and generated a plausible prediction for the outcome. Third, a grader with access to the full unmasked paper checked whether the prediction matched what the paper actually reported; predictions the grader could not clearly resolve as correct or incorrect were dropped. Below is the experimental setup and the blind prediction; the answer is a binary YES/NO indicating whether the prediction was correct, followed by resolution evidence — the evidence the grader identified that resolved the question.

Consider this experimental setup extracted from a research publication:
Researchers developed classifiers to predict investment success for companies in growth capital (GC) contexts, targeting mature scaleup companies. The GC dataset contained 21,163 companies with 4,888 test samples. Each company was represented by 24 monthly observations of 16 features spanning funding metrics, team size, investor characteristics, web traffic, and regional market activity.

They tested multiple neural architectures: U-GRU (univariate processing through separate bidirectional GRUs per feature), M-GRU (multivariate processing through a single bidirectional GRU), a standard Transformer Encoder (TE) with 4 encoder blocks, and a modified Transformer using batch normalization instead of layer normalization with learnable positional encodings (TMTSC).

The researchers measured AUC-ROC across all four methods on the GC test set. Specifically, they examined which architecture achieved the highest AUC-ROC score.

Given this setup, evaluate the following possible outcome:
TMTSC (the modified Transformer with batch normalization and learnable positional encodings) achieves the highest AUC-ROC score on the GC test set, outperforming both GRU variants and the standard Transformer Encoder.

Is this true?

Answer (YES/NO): NO